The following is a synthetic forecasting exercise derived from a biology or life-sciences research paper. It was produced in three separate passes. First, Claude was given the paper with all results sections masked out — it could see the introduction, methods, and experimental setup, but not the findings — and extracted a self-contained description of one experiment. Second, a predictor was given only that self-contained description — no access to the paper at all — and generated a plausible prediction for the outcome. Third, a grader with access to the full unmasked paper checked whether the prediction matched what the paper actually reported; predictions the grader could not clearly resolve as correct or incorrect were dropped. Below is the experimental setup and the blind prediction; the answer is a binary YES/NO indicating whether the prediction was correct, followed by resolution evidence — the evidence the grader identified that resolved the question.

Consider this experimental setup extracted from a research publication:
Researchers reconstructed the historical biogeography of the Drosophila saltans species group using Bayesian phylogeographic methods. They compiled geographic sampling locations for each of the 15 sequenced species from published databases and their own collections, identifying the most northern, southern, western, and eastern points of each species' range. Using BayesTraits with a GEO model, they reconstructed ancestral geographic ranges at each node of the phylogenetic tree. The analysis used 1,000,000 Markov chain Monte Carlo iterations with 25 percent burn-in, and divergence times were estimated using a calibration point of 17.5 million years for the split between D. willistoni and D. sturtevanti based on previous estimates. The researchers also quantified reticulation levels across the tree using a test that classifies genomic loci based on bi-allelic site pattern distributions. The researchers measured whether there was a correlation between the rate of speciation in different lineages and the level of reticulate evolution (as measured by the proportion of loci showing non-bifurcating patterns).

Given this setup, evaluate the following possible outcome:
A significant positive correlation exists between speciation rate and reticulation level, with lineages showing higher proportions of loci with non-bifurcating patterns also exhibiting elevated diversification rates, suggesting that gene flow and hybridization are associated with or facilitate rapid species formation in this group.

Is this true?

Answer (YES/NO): NO